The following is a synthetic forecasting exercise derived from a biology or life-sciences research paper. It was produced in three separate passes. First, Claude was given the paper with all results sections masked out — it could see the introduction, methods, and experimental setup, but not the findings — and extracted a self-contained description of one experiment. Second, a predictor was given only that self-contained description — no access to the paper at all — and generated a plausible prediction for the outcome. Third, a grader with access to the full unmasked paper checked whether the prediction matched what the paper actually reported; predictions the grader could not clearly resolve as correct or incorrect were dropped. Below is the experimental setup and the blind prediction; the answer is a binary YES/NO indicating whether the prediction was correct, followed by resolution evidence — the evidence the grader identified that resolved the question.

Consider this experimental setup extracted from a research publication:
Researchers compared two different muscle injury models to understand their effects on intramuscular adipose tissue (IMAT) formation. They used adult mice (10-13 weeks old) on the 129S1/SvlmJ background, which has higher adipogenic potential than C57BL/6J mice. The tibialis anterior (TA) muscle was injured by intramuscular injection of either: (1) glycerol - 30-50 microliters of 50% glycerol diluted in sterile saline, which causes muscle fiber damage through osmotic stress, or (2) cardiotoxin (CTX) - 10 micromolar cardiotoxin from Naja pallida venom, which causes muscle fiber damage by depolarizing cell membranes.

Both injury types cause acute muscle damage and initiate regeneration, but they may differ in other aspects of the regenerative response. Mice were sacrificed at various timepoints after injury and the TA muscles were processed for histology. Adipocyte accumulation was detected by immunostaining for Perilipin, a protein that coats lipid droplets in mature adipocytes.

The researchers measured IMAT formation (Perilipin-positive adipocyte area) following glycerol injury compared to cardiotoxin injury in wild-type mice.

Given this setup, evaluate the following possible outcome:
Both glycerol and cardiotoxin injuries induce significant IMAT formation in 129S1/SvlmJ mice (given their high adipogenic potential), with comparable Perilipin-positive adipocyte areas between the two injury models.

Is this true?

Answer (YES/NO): NO